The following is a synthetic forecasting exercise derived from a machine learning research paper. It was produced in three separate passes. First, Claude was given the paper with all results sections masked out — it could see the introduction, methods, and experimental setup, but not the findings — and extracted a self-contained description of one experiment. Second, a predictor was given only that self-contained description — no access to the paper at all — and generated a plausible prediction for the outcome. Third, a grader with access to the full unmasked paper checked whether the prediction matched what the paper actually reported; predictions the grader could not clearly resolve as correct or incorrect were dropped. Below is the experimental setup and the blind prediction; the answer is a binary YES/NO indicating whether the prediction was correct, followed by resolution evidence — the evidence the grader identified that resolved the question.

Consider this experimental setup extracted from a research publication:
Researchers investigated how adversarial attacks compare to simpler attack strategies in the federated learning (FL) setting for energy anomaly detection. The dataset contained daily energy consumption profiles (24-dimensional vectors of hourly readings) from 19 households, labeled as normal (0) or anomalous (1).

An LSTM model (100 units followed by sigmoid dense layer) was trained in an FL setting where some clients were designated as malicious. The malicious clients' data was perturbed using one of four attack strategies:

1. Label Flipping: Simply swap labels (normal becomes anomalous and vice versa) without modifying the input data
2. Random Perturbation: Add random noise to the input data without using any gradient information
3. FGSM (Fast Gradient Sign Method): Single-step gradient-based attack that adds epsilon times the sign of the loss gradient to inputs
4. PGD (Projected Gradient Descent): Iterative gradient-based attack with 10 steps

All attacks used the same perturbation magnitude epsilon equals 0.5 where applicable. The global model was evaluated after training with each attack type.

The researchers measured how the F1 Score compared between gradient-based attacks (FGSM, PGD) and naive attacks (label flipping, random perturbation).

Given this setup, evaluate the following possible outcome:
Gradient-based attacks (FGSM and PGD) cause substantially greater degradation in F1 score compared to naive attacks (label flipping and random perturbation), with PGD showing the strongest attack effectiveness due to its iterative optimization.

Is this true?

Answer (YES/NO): NO